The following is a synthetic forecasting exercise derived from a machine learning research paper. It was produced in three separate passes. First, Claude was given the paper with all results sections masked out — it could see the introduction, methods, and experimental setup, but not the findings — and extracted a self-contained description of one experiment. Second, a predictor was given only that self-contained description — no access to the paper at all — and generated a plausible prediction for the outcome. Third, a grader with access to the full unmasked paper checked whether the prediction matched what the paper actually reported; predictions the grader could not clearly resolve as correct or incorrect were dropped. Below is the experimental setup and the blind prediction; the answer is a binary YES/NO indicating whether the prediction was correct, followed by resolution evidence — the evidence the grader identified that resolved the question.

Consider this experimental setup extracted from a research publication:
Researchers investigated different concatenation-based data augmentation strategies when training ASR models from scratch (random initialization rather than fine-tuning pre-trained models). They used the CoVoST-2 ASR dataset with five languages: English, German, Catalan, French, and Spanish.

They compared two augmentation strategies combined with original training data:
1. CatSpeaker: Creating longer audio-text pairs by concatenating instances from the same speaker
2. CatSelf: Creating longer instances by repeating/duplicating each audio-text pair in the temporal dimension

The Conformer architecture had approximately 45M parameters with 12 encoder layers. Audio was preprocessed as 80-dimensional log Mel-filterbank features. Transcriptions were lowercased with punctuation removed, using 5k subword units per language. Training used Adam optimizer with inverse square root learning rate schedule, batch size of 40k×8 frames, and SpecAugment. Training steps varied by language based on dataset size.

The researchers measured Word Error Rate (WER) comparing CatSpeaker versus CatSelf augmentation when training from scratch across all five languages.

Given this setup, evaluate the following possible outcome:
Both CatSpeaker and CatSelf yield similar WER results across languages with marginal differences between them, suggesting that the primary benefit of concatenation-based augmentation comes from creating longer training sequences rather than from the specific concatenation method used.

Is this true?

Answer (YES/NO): NO